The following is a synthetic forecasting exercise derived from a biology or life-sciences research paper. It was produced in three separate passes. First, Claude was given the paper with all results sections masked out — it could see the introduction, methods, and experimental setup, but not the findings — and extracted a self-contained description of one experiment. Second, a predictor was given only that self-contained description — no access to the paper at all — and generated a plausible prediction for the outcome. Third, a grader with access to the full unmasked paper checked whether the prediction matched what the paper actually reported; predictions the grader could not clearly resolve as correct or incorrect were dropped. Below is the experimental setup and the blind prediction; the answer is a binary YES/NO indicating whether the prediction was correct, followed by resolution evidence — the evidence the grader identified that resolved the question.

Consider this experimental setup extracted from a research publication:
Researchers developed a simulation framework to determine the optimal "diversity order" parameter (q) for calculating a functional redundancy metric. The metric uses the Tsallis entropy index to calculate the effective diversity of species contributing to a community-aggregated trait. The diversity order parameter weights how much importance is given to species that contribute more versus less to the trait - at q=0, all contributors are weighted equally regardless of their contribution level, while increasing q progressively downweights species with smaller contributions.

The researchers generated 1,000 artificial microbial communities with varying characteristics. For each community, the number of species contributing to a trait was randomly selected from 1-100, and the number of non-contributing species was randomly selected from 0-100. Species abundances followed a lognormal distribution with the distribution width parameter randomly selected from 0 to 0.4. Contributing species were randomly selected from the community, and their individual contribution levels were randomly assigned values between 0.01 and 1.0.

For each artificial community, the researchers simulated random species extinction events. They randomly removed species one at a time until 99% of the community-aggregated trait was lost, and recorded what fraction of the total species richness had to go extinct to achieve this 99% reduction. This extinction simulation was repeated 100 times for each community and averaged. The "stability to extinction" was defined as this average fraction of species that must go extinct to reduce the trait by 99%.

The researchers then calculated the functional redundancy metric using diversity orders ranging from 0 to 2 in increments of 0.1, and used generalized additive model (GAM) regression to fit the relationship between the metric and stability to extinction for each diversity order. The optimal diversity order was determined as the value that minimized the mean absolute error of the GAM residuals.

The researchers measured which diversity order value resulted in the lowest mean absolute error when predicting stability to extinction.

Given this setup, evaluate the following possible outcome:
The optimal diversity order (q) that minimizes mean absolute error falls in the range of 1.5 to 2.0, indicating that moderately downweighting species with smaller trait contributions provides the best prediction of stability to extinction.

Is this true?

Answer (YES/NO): NO